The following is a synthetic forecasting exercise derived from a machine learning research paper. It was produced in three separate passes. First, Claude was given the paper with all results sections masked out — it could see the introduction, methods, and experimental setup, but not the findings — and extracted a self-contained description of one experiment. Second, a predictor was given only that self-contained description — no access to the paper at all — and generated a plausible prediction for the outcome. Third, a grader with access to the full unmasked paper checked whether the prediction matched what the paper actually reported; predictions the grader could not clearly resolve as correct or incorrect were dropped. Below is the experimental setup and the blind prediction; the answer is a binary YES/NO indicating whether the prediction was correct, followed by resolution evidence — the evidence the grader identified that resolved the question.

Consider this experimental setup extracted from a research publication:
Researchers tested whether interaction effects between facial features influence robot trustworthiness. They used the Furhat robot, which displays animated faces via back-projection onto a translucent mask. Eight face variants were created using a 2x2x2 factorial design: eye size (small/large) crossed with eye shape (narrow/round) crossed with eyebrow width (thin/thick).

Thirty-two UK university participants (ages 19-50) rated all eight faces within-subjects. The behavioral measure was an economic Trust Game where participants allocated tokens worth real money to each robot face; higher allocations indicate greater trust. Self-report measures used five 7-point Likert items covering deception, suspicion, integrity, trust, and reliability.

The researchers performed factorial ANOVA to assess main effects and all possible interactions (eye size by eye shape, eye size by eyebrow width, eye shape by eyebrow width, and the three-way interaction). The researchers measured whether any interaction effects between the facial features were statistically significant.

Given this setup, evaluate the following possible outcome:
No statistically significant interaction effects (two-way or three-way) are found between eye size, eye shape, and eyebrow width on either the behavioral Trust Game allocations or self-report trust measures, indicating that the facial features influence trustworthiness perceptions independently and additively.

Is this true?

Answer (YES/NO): NO